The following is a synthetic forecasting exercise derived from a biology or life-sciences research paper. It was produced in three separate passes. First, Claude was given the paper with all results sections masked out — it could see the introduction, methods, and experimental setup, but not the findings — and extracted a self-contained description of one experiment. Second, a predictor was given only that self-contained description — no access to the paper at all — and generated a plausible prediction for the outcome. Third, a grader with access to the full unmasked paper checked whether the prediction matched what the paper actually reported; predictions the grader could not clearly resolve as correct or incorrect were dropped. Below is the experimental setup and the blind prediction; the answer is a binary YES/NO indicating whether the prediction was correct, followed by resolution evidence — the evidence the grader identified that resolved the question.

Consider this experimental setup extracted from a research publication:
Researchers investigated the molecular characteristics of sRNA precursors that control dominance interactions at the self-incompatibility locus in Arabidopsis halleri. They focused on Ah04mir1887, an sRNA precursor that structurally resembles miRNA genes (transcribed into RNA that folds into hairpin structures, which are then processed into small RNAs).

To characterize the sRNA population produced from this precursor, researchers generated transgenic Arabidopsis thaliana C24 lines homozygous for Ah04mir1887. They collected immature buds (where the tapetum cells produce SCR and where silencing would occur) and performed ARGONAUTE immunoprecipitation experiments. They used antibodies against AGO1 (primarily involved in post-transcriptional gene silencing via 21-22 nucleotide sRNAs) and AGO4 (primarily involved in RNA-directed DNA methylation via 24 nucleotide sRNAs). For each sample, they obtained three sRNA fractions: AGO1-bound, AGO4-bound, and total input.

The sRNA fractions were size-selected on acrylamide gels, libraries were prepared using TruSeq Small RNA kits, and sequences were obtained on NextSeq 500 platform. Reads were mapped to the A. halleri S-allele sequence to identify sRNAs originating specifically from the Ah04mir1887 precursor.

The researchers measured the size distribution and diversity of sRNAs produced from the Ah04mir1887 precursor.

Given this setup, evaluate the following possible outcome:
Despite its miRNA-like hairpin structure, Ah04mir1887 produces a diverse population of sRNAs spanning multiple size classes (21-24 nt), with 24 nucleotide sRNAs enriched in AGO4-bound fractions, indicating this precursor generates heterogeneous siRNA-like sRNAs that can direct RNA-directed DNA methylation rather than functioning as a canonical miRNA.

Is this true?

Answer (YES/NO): NO